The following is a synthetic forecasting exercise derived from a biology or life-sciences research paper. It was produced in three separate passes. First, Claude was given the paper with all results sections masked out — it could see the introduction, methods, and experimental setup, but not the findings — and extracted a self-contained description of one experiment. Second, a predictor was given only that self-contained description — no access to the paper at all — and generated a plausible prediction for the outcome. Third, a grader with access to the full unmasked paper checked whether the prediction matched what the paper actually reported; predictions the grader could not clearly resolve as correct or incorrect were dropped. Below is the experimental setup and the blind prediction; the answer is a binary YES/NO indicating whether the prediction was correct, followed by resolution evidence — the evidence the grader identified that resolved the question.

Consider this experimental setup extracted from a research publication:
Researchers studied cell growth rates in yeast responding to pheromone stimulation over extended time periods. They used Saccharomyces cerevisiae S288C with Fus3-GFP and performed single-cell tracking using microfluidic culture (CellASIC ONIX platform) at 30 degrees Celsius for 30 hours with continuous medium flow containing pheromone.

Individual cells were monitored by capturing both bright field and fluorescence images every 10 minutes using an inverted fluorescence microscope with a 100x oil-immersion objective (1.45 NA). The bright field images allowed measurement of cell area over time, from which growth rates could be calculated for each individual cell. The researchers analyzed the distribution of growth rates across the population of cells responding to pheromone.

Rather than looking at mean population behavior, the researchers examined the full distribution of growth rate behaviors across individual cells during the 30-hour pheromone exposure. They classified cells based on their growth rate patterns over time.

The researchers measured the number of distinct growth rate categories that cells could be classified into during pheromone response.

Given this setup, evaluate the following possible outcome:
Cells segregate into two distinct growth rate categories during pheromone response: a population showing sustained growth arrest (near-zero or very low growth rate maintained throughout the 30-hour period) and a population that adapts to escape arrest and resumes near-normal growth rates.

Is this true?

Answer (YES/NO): NO